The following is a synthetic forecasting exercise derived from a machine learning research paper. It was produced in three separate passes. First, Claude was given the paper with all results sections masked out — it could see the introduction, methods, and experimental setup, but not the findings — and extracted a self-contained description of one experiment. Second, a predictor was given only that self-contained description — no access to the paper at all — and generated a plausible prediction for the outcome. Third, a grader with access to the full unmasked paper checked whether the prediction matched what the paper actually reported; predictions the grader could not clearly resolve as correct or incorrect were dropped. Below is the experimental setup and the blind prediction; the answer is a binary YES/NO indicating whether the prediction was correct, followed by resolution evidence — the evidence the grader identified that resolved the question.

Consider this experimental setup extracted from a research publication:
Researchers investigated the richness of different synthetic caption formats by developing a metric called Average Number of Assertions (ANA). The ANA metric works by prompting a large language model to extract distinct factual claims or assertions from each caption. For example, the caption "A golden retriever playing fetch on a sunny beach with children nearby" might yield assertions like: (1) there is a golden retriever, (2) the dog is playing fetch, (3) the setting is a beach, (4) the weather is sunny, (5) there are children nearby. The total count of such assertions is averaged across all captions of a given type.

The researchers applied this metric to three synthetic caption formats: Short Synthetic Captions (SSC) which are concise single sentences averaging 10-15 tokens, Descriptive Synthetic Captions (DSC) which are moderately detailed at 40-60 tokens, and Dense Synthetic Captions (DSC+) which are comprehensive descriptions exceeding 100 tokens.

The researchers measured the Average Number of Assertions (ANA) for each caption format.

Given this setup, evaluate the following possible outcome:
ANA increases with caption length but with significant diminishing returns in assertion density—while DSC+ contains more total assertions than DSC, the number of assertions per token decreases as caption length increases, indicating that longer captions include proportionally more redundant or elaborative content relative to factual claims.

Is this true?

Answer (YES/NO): NO